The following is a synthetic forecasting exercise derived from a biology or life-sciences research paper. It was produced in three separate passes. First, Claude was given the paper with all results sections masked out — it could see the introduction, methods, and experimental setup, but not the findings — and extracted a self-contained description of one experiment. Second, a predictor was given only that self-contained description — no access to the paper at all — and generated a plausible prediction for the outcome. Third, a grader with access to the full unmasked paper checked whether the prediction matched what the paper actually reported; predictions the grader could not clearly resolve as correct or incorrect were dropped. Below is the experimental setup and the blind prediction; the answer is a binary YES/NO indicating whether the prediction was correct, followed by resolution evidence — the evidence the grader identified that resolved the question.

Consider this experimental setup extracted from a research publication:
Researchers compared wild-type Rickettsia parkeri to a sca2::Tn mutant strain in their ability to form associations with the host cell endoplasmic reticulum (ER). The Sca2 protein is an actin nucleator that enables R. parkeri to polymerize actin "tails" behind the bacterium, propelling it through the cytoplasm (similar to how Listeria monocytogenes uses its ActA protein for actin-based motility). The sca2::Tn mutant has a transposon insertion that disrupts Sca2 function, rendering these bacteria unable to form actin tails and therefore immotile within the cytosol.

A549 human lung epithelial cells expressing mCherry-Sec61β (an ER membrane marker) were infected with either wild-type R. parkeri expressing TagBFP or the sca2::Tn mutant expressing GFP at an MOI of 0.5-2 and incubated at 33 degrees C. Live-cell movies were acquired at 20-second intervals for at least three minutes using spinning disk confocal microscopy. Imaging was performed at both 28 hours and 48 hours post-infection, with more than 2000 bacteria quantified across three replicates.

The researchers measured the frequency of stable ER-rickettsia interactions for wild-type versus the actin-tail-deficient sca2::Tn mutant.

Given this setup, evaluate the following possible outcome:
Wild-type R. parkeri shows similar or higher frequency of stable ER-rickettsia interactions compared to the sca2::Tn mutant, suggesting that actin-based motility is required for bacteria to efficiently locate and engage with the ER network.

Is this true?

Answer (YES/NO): NO